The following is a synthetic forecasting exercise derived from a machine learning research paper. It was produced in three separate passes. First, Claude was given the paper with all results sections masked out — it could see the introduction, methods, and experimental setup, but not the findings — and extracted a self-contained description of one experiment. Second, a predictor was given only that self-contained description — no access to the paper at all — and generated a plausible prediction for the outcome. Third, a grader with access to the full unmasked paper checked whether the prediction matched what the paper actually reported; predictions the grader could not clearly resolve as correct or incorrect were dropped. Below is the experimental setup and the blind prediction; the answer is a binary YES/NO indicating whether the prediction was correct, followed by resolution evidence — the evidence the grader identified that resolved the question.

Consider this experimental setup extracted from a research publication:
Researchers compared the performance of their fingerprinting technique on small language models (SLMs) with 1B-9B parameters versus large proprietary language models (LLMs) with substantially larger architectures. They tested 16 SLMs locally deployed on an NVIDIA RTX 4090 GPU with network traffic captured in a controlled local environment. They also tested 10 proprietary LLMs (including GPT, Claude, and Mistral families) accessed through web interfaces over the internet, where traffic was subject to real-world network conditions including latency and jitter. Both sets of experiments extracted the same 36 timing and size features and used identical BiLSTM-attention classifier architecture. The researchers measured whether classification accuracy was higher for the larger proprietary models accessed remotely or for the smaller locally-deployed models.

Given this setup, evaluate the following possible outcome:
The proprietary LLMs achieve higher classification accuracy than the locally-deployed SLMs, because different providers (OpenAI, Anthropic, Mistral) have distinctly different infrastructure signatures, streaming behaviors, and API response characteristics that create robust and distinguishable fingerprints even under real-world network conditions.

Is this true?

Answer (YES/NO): NO